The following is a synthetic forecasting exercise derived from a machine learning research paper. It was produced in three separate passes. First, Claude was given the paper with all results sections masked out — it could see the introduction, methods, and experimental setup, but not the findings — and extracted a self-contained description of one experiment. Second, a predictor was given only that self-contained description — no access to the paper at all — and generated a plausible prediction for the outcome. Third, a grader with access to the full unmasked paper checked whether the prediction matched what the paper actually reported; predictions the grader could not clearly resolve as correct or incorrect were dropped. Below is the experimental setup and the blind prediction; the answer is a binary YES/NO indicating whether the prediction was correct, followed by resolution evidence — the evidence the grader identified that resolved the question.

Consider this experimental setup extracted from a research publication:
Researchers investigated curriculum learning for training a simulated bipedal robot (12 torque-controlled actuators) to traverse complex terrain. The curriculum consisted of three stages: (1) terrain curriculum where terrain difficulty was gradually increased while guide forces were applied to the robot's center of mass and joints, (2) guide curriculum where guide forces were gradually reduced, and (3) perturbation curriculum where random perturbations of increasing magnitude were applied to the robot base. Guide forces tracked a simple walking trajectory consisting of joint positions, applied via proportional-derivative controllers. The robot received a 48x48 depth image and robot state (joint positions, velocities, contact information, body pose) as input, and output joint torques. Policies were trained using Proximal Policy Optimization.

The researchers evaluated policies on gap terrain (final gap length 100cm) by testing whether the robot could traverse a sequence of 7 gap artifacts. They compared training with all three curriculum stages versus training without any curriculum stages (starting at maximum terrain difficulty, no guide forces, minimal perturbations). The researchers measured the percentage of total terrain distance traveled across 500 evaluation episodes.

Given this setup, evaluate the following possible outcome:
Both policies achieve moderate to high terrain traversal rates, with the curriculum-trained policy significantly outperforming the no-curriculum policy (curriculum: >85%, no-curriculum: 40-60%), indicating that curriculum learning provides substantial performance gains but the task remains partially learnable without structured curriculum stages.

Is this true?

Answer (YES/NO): NO